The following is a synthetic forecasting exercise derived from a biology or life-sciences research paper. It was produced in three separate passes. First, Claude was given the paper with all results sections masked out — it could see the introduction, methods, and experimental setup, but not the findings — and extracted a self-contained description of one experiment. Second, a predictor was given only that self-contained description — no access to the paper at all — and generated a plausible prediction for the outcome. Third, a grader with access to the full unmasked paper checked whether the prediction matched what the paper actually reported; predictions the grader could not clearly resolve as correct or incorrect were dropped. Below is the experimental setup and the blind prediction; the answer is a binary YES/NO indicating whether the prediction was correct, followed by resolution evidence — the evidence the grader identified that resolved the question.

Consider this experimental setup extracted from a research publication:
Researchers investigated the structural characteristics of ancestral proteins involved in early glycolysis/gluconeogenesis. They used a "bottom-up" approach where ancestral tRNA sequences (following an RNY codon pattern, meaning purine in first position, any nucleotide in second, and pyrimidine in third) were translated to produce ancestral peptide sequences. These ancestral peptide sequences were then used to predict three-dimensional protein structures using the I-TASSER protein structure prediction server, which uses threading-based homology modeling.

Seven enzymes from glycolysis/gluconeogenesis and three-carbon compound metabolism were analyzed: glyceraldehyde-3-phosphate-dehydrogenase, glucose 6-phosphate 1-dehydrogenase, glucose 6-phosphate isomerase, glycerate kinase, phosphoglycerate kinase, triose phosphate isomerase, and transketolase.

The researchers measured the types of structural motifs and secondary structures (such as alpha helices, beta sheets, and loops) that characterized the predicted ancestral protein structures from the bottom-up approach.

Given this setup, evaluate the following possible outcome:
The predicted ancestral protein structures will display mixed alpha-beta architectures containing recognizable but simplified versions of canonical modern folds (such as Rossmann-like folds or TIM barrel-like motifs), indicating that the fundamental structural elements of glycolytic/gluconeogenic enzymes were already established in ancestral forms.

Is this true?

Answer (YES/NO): NO